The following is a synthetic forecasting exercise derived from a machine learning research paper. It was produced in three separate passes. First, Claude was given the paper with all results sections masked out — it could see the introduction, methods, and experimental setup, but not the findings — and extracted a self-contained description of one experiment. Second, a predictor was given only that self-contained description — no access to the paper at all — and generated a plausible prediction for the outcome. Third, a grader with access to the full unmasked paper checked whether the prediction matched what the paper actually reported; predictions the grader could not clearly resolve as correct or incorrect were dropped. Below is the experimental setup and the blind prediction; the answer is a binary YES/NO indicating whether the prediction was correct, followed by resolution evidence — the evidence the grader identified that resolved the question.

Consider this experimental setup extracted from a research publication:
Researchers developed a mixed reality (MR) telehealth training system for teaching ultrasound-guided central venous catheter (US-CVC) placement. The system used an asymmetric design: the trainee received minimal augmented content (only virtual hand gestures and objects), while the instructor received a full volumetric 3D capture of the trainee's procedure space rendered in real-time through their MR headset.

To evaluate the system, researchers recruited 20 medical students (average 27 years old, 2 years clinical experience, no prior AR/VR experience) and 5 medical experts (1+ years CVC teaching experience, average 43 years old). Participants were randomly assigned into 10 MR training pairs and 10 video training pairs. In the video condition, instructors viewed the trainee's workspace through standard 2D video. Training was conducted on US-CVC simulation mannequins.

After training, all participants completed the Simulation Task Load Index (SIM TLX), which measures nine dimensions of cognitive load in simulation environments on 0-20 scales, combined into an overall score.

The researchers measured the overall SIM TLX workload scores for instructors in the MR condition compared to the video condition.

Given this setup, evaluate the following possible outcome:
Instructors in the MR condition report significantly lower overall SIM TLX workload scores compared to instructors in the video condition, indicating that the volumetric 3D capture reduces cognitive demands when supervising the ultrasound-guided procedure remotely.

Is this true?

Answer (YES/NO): NO